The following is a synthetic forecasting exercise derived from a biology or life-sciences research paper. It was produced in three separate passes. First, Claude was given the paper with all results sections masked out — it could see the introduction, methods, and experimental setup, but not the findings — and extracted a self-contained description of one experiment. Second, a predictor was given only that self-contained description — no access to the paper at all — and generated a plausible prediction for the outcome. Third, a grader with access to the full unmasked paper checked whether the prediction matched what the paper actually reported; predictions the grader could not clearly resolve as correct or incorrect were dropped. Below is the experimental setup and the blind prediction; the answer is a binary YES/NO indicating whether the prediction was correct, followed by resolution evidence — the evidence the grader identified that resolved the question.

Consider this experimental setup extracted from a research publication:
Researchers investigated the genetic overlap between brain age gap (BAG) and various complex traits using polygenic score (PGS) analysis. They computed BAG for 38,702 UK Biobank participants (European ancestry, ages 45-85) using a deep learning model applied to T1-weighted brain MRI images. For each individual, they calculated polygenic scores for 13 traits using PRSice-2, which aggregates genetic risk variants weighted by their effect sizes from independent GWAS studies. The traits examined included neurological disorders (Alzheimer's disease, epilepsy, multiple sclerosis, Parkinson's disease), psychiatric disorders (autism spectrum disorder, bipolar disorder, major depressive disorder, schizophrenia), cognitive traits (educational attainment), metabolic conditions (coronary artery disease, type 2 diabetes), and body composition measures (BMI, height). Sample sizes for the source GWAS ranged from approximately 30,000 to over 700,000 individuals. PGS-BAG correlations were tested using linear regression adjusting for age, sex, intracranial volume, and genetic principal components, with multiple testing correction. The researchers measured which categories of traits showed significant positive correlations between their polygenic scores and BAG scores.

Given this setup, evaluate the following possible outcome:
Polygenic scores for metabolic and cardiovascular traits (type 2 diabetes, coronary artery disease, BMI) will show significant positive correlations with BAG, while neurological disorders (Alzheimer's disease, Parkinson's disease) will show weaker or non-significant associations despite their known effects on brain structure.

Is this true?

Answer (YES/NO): NO